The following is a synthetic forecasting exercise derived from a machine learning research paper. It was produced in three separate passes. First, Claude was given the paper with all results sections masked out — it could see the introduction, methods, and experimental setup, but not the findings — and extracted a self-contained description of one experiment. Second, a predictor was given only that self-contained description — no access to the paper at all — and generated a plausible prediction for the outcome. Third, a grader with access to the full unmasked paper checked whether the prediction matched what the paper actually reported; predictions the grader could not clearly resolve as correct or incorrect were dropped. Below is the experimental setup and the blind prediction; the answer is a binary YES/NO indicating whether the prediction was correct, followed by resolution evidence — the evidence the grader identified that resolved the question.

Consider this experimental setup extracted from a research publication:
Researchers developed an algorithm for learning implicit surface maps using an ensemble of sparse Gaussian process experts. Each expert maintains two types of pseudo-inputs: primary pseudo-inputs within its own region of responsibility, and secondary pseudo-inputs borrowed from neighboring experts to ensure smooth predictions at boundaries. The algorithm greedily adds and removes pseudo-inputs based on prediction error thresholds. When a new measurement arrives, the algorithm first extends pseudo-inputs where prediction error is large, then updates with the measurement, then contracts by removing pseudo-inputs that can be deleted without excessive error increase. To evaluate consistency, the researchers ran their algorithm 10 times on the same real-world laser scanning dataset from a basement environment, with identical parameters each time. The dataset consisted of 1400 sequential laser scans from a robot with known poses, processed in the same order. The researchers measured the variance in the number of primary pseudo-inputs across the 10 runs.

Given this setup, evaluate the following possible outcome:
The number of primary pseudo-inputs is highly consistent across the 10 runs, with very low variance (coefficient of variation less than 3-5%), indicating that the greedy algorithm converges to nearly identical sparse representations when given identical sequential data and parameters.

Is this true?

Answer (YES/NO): YES